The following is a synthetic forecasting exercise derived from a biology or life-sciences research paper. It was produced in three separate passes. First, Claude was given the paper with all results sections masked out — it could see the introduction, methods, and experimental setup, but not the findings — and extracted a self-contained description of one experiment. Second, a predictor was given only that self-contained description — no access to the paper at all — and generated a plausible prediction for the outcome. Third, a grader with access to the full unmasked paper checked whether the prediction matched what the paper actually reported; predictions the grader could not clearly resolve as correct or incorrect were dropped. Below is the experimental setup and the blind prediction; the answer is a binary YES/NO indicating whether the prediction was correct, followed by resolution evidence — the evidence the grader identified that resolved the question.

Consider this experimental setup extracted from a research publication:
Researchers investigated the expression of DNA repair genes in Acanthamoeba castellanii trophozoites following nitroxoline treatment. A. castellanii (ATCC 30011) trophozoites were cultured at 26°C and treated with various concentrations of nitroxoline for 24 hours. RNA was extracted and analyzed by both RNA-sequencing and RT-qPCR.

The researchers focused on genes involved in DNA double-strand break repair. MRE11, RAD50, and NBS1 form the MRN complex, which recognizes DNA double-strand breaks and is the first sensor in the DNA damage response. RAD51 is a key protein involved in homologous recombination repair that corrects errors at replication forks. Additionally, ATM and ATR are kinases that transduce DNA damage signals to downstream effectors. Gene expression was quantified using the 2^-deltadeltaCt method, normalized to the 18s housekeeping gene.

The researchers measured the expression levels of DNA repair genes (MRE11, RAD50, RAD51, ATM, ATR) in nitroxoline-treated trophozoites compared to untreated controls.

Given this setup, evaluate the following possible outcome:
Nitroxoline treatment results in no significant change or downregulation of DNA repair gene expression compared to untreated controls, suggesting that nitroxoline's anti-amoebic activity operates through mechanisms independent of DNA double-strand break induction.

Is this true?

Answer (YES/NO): NO